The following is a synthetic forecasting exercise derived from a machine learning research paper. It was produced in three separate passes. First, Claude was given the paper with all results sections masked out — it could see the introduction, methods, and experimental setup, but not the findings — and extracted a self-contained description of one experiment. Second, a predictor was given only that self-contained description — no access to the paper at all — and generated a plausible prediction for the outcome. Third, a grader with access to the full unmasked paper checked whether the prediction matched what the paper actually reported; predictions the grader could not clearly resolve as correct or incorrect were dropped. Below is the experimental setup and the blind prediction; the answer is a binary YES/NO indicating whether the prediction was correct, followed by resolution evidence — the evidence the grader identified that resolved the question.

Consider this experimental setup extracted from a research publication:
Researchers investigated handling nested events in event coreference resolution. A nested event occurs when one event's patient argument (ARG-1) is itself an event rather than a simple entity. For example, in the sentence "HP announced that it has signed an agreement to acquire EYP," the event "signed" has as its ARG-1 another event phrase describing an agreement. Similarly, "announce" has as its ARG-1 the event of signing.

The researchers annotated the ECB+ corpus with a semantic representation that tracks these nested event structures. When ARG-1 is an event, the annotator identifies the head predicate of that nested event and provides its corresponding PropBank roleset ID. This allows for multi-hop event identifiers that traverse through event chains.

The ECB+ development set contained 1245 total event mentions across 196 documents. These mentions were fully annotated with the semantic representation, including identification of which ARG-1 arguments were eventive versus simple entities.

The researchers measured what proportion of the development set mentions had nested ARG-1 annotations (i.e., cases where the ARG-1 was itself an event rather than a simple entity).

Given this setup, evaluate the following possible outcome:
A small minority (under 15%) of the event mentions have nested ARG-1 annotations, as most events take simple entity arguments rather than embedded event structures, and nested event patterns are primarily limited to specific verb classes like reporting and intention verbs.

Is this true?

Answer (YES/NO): NO